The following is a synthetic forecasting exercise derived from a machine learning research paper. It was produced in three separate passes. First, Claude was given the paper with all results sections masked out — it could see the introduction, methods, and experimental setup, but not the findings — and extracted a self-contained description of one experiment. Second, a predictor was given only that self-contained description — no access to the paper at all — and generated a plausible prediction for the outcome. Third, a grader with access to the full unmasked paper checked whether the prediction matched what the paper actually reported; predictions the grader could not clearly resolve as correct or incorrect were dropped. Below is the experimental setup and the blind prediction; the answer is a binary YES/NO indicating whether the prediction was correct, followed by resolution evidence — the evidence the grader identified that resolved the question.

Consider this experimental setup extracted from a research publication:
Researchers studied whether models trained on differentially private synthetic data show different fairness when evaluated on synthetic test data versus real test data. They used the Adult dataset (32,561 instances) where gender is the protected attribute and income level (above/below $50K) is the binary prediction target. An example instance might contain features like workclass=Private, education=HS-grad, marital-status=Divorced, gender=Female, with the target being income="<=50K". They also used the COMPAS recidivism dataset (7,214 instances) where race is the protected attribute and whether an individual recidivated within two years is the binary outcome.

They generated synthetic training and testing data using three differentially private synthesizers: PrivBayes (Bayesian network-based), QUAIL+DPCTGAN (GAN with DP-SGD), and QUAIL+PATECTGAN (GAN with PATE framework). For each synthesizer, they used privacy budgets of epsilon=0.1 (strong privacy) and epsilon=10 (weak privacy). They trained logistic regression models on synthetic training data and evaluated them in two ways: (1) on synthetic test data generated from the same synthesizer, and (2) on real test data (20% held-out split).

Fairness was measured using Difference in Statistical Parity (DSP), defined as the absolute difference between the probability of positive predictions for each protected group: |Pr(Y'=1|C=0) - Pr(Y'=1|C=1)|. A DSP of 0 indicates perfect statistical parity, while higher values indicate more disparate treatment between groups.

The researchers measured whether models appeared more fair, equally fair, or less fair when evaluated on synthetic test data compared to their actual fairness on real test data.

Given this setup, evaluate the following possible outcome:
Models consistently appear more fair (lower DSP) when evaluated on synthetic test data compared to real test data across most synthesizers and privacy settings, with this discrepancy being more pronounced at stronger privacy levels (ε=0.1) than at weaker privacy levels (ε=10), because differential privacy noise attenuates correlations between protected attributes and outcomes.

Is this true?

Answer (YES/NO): NO